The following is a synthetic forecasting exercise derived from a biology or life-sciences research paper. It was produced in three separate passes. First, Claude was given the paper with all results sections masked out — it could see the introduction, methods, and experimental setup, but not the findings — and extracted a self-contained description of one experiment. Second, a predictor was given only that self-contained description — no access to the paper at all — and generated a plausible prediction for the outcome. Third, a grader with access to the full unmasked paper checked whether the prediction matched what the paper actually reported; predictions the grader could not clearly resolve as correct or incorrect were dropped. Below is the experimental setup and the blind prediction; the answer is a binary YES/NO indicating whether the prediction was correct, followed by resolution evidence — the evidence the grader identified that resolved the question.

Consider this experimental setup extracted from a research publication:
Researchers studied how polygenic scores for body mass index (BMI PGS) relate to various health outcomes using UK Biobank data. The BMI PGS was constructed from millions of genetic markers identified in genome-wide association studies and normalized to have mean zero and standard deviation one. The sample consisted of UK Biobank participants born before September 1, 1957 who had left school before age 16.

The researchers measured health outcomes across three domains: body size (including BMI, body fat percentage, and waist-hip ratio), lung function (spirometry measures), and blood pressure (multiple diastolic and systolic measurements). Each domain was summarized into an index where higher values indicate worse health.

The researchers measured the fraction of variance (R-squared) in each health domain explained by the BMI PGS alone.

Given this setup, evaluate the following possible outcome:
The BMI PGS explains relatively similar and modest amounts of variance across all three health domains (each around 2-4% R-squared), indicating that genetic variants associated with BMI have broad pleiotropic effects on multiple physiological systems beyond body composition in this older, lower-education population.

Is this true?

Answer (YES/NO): NO